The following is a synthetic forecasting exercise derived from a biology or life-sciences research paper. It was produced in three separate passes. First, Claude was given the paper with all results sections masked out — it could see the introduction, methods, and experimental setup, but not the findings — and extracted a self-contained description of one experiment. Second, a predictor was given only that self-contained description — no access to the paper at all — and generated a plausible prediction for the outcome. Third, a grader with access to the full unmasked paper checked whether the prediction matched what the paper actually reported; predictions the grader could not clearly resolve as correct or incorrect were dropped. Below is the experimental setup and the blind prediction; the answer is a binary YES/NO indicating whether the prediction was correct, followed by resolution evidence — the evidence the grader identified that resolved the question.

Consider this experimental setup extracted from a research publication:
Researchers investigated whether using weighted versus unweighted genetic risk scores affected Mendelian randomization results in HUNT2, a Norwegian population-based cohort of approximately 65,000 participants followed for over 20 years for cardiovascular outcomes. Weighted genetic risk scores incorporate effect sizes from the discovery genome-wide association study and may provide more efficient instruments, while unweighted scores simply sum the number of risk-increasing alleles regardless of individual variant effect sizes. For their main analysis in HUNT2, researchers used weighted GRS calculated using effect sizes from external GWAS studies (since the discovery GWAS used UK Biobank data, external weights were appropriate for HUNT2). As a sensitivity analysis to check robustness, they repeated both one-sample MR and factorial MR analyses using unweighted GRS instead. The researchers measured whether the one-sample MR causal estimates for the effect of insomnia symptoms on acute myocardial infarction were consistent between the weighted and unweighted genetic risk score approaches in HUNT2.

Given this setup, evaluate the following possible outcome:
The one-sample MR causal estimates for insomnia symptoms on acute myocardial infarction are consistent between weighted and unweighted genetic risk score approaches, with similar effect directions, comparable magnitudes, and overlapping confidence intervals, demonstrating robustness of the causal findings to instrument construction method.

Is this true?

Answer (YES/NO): YES